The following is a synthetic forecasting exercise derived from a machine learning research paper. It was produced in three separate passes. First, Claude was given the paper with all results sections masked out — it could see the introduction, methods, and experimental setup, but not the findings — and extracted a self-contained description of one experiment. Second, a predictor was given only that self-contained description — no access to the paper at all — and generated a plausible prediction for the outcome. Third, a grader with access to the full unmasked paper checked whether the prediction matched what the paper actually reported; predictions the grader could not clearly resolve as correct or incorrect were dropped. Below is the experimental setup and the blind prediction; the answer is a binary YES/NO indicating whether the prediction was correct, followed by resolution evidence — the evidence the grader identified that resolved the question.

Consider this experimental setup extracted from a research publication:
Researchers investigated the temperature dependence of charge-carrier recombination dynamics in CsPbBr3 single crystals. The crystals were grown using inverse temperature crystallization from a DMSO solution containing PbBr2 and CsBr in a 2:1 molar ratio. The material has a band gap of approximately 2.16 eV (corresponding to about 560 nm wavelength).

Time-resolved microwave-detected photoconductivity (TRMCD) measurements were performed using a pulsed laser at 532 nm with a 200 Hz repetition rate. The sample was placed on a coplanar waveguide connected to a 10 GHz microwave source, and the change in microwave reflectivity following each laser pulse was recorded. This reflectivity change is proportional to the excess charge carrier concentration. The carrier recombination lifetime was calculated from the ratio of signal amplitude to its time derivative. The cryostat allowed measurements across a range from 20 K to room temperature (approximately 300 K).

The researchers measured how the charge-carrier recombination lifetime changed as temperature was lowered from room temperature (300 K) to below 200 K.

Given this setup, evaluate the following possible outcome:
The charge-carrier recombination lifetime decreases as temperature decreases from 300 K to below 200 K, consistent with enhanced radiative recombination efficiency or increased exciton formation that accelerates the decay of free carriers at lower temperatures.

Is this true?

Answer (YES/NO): NO